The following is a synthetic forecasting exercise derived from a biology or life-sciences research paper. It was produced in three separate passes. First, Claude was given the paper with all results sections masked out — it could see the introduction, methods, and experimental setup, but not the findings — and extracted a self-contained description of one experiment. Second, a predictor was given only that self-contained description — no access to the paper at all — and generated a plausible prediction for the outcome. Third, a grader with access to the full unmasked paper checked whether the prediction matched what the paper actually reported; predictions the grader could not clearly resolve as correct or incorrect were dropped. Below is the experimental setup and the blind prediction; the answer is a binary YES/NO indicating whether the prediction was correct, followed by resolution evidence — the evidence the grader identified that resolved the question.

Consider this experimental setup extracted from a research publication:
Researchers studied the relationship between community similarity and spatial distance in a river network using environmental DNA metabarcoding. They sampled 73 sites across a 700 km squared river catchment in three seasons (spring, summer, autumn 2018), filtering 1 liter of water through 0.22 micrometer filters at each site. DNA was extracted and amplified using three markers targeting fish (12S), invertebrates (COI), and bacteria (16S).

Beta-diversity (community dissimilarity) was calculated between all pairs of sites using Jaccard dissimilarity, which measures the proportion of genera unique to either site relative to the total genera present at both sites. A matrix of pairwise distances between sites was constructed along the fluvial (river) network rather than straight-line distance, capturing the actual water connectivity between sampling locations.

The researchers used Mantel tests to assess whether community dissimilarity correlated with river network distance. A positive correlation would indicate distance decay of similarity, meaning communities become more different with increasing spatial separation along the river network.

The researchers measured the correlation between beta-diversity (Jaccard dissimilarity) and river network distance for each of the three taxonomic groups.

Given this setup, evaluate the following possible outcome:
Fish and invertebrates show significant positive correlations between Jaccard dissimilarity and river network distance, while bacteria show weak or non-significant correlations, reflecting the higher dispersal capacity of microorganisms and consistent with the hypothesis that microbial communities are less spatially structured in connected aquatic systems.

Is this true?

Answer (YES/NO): NO